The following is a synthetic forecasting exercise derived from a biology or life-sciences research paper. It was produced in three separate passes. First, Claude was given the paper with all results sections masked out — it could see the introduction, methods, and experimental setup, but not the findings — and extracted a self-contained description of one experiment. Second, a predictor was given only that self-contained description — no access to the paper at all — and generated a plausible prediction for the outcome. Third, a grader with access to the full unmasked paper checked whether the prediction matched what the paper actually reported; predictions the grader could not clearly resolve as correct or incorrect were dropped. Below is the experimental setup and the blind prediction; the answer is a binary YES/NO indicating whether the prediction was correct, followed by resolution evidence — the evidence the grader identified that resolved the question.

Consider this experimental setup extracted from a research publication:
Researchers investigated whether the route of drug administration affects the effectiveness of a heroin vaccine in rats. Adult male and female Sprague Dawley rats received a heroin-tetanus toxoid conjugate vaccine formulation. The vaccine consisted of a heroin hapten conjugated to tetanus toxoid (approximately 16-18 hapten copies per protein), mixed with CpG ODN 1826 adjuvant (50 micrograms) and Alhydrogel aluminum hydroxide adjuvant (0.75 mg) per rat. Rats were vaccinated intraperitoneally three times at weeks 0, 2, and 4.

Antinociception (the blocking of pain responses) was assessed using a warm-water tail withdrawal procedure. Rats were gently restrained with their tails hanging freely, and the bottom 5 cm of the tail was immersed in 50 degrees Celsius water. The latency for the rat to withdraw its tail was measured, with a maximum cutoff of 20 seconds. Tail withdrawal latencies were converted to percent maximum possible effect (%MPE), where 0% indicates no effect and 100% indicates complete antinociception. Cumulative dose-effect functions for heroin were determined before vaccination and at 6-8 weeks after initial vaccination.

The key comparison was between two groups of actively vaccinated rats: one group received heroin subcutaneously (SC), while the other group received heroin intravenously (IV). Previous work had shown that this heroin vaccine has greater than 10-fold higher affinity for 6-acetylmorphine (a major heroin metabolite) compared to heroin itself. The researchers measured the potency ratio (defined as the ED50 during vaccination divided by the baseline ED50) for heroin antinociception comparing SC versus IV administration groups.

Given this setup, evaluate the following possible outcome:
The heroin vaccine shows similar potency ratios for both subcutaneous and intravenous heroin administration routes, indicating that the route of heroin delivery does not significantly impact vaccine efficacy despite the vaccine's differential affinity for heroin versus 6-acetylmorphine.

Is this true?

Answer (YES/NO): YES